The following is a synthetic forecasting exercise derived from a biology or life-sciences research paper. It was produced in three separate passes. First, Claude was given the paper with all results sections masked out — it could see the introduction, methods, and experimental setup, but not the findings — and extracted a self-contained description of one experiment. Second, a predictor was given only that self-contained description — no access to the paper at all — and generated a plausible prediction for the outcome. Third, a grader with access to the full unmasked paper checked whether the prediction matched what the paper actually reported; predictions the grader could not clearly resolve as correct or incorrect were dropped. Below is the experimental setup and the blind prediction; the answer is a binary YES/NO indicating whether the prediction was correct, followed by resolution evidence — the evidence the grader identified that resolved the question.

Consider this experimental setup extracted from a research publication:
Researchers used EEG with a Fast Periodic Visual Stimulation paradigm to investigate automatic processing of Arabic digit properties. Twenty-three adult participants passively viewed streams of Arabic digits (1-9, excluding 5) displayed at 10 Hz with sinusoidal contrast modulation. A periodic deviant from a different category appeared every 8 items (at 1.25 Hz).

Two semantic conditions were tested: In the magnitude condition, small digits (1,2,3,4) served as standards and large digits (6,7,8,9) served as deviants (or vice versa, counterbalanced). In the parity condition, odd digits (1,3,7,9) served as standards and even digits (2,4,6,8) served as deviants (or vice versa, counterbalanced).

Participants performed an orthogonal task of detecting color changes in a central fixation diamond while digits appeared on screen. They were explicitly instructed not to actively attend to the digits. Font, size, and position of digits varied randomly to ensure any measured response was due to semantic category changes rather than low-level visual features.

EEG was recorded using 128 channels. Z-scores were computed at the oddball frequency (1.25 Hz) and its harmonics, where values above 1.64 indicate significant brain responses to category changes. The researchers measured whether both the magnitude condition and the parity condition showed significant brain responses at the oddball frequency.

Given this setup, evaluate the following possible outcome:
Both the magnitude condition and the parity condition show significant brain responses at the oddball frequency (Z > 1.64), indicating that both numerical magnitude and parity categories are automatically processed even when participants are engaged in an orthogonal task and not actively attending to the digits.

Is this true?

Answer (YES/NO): YES